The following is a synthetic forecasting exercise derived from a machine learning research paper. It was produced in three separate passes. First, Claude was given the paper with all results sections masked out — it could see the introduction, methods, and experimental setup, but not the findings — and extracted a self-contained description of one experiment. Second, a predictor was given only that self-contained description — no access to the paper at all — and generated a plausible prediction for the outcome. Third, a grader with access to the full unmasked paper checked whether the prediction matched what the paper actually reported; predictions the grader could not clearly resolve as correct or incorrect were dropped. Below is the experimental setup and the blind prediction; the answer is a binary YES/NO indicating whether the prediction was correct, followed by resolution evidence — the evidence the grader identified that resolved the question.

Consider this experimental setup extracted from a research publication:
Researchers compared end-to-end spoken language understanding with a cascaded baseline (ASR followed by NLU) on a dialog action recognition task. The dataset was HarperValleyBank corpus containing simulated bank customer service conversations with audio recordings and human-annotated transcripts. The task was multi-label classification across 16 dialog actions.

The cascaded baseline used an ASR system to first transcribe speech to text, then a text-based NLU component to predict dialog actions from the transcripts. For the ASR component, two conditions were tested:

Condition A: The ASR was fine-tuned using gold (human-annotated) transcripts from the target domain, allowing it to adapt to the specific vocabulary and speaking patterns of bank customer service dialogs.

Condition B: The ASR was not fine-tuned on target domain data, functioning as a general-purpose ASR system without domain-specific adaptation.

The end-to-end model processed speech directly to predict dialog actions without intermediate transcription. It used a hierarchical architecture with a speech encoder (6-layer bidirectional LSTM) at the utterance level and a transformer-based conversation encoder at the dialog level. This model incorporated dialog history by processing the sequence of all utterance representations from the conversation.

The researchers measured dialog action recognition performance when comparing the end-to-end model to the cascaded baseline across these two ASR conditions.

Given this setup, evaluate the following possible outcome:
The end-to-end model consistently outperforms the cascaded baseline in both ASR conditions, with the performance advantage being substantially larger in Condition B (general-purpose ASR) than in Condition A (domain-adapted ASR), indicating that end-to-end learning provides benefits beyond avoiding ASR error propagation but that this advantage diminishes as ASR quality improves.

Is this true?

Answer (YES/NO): NO